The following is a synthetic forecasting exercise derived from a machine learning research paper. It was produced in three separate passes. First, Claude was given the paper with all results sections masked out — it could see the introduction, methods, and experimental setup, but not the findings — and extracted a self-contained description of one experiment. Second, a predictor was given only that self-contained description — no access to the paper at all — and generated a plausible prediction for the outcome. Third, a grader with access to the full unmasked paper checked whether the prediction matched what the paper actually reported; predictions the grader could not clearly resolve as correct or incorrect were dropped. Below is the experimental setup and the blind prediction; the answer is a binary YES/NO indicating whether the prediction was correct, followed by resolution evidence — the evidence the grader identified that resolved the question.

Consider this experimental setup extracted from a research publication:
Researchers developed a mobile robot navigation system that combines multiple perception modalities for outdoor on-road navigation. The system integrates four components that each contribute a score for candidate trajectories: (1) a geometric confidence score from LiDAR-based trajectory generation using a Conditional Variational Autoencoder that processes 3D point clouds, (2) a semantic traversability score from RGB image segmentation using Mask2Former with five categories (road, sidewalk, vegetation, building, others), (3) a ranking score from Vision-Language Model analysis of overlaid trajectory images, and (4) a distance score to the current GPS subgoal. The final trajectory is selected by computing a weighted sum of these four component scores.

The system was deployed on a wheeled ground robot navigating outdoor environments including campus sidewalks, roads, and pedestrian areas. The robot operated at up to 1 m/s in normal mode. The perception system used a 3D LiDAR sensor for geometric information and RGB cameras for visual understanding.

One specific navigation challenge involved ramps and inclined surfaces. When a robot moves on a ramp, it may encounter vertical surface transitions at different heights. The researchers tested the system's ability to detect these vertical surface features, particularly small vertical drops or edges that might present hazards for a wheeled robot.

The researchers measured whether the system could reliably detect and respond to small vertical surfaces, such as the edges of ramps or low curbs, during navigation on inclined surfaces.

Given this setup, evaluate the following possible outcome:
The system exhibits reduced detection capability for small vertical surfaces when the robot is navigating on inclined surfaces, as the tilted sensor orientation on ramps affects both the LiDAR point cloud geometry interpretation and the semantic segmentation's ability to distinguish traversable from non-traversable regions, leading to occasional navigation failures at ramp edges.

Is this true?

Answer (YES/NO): NO